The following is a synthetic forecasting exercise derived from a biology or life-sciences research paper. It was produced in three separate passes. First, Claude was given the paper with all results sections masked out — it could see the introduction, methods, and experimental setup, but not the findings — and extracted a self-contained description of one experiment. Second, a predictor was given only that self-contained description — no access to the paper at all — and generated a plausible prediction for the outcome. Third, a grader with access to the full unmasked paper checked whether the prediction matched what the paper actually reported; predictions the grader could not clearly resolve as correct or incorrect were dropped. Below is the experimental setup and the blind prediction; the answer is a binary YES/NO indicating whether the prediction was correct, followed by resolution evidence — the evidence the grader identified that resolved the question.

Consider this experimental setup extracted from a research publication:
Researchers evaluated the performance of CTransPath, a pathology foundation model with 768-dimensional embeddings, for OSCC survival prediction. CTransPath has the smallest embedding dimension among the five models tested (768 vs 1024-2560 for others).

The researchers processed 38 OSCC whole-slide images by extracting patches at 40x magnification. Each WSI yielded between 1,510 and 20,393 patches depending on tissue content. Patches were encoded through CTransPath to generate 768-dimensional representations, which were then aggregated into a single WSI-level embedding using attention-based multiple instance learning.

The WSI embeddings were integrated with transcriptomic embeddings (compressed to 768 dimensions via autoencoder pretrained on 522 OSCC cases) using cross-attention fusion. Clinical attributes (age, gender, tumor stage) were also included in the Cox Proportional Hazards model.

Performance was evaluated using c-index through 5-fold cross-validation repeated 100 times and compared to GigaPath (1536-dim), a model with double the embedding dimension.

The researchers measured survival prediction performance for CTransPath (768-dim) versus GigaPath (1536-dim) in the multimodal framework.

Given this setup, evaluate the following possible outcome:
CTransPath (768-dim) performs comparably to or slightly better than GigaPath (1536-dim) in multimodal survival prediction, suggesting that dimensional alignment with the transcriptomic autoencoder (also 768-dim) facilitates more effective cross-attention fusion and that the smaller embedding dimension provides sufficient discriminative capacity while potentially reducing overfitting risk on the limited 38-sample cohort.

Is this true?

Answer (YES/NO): YES